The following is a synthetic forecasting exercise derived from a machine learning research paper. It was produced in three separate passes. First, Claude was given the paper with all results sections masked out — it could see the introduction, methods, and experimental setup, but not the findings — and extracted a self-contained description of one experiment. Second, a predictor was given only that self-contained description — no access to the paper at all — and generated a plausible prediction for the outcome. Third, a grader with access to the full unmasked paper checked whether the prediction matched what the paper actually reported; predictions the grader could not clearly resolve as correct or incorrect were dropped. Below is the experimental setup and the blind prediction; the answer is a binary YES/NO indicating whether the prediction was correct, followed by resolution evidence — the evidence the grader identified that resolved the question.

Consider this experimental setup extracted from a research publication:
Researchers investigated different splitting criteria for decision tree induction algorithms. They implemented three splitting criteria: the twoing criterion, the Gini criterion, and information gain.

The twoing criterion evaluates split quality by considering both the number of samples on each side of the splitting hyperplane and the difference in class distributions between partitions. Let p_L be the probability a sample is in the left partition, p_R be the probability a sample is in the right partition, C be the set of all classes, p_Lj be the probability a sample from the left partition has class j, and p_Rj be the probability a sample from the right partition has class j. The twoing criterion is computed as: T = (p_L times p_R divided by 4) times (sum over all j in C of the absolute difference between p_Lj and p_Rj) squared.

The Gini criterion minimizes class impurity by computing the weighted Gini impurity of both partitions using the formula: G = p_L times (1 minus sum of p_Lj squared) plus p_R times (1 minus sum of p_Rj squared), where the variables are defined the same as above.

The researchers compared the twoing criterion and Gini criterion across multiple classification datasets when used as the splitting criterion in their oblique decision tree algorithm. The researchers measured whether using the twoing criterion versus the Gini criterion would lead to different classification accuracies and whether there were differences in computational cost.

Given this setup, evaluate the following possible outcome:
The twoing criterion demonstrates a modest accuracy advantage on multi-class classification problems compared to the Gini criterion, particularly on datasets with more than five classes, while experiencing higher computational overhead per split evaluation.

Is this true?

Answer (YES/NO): NO